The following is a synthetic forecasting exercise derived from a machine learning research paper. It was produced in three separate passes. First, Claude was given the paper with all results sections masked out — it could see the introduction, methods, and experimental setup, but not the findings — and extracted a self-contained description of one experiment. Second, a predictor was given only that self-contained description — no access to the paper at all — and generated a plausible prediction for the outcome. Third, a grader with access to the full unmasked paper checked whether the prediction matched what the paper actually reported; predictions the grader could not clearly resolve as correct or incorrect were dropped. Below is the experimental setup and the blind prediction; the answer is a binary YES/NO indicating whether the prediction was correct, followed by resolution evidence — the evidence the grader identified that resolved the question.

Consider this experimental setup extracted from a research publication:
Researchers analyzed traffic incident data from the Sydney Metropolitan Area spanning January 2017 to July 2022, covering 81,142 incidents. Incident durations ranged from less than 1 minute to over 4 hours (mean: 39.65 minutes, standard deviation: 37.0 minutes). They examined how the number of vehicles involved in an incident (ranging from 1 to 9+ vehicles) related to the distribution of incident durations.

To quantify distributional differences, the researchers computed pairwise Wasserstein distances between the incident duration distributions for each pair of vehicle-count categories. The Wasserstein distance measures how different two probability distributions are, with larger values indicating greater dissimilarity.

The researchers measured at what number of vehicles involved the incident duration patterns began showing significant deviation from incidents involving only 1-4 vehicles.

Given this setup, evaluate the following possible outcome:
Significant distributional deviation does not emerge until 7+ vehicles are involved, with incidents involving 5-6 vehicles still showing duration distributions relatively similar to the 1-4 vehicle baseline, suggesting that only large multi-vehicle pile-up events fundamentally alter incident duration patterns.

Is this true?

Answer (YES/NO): NO